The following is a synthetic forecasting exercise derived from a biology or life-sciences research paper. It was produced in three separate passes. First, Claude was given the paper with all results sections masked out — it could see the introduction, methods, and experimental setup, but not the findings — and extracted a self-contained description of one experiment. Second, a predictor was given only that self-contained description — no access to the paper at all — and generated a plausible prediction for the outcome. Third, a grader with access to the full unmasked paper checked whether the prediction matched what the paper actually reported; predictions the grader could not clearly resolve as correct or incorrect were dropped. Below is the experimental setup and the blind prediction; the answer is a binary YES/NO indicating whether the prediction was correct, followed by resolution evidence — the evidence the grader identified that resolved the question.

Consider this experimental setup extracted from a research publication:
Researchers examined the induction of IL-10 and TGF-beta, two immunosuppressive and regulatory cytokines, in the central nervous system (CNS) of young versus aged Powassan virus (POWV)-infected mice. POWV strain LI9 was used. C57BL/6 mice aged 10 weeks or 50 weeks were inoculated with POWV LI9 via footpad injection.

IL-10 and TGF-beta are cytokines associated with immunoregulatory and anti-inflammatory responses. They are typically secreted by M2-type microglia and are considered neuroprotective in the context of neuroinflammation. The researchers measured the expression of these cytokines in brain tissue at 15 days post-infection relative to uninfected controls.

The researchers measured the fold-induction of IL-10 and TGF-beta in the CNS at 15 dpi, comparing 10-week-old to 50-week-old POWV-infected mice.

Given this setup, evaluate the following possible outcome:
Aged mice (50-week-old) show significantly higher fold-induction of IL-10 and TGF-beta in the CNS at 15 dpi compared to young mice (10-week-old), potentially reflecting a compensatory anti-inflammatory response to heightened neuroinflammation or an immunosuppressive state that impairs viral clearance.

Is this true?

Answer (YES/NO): NO